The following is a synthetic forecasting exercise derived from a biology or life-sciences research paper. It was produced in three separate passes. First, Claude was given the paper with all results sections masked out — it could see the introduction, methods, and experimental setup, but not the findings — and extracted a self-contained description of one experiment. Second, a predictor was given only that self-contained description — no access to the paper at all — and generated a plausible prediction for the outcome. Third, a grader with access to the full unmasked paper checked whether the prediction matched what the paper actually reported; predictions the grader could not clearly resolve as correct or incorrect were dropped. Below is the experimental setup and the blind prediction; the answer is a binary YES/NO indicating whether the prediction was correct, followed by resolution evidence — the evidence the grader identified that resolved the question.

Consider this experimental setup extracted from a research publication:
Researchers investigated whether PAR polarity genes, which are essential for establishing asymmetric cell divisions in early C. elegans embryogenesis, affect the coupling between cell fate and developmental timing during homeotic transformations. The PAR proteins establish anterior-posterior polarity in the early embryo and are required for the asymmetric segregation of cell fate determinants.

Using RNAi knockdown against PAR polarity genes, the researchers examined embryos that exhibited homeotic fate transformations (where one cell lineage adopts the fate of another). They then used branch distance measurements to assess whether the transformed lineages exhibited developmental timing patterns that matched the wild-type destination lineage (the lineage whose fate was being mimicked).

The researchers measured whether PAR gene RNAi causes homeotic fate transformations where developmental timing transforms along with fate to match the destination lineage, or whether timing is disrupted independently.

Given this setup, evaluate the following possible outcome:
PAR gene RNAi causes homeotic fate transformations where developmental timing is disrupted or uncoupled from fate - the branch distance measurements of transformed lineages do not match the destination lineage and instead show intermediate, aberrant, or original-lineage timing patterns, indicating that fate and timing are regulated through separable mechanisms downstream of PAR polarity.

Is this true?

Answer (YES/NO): NO